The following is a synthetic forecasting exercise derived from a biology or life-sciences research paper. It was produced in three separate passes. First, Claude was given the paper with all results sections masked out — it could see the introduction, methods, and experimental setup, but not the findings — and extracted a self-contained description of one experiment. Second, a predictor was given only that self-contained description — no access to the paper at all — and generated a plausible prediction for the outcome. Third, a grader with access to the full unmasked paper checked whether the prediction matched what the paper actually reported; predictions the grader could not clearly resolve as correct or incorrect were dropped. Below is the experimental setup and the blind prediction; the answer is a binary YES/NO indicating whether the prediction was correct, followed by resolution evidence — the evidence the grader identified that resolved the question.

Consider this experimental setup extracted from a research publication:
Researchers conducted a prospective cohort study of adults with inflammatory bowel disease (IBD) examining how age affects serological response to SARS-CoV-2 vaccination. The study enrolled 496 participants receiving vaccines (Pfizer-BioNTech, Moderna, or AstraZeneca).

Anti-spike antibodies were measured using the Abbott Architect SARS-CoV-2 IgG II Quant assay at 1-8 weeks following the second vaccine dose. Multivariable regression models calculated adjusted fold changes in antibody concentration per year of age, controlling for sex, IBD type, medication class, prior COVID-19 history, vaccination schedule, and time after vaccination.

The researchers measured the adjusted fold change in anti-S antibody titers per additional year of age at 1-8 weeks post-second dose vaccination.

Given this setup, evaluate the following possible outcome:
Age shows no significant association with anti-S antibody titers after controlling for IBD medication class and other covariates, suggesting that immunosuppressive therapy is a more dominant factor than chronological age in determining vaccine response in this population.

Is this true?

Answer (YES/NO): NO